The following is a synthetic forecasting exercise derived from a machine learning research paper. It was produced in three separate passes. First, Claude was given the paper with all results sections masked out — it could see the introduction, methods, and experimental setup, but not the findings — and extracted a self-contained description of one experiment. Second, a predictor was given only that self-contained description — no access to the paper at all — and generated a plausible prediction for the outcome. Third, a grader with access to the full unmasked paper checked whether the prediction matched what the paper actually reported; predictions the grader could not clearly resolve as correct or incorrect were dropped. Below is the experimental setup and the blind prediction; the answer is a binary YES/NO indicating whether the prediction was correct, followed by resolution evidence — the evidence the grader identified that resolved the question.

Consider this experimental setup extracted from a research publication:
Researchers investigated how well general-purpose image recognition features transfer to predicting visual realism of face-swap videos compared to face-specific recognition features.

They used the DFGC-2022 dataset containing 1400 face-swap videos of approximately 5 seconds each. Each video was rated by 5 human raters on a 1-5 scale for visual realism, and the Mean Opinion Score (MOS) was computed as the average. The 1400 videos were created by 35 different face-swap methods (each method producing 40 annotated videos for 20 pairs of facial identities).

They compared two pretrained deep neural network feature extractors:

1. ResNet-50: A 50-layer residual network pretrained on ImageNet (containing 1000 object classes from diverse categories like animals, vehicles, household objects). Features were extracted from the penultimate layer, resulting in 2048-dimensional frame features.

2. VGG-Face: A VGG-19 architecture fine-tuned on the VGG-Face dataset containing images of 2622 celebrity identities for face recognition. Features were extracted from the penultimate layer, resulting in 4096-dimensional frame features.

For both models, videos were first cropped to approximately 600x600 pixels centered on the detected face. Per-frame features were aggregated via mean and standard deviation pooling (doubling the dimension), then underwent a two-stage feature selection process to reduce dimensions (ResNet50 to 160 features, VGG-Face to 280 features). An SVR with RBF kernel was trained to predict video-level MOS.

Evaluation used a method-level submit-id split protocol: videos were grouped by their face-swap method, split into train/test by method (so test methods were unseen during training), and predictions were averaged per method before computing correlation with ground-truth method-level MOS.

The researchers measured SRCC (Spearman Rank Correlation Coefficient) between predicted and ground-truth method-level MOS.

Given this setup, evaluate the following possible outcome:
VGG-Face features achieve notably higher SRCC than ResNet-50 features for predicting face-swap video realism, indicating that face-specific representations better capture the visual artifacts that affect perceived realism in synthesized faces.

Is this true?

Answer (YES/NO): YES